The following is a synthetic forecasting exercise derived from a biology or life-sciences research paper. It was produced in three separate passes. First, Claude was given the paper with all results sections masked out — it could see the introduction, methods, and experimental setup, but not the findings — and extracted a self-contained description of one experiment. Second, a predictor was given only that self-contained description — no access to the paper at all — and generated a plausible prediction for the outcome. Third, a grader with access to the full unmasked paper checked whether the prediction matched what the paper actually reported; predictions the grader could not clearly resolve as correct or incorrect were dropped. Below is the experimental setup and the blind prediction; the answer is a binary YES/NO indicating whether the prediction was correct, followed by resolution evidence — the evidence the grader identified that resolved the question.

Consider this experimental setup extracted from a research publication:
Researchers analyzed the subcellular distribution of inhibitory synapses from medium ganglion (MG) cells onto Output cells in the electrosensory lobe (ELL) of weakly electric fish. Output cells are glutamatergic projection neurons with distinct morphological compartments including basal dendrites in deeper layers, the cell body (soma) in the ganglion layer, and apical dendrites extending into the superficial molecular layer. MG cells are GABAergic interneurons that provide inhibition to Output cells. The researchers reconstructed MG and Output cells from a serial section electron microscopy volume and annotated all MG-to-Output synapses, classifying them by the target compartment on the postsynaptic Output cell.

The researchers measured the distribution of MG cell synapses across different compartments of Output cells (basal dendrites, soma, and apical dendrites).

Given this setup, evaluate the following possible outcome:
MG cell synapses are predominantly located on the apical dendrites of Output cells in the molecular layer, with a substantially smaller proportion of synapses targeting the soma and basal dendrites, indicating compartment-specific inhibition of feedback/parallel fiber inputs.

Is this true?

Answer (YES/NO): NO